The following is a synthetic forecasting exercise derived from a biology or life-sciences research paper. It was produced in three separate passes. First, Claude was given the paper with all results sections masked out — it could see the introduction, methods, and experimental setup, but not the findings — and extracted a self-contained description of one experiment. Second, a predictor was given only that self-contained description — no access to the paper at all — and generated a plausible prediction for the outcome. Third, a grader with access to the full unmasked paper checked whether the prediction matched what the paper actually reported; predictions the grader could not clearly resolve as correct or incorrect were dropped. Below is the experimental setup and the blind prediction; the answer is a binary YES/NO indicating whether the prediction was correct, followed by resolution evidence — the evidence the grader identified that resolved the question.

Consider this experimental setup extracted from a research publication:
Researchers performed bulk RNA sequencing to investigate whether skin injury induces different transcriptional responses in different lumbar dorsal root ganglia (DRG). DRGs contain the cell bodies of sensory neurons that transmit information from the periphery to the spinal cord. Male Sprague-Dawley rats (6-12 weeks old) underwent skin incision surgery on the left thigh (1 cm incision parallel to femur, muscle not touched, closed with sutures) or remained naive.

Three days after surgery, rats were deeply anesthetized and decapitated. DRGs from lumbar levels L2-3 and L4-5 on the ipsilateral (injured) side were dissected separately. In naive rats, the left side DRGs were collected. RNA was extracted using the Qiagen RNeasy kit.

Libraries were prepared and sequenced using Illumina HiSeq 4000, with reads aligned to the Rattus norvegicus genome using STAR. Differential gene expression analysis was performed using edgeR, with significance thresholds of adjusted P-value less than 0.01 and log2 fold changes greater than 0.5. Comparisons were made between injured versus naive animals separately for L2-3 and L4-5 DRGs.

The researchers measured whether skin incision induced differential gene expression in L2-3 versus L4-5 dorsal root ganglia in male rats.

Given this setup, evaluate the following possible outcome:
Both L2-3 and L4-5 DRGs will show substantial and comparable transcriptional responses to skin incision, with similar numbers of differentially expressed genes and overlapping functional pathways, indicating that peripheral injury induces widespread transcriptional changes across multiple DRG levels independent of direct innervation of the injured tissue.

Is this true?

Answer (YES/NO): NO